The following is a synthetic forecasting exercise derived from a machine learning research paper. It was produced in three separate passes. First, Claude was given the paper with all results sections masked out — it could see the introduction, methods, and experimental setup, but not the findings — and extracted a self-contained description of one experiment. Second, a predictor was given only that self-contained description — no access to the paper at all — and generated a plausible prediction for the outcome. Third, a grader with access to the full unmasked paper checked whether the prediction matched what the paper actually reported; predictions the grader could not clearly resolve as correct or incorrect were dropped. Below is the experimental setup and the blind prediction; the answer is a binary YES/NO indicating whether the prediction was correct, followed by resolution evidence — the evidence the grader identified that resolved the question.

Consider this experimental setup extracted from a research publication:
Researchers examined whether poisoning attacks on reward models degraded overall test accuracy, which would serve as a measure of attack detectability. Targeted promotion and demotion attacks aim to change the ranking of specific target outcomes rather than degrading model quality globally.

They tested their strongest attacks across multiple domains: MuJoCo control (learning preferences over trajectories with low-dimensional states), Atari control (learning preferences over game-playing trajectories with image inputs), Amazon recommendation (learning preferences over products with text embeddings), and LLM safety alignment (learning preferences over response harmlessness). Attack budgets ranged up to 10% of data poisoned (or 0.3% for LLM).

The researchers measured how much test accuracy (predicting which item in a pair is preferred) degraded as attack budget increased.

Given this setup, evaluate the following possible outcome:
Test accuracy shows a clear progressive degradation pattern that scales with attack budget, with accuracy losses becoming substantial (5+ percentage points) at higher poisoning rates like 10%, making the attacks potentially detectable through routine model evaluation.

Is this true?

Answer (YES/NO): NO